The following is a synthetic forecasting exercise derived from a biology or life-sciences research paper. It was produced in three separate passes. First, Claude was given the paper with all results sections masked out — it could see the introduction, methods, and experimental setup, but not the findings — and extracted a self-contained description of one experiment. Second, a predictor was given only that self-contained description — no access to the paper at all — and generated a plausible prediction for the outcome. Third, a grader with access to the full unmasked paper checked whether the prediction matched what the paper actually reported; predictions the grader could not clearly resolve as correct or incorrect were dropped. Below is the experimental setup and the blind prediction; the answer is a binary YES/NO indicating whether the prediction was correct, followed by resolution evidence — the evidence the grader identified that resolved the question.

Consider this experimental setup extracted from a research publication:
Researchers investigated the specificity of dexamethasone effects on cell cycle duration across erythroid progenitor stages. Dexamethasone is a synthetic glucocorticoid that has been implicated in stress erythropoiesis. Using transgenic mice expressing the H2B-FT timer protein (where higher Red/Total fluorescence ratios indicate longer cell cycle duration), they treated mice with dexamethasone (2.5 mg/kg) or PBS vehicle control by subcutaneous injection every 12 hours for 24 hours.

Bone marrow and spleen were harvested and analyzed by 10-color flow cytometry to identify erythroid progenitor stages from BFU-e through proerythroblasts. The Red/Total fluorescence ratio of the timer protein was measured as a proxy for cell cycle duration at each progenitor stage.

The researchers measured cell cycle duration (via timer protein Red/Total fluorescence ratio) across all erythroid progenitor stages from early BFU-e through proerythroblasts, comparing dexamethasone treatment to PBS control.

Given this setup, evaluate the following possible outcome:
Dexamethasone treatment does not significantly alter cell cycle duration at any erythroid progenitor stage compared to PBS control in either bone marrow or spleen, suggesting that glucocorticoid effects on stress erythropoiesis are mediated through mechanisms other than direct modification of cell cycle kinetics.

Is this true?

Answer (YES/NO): NO